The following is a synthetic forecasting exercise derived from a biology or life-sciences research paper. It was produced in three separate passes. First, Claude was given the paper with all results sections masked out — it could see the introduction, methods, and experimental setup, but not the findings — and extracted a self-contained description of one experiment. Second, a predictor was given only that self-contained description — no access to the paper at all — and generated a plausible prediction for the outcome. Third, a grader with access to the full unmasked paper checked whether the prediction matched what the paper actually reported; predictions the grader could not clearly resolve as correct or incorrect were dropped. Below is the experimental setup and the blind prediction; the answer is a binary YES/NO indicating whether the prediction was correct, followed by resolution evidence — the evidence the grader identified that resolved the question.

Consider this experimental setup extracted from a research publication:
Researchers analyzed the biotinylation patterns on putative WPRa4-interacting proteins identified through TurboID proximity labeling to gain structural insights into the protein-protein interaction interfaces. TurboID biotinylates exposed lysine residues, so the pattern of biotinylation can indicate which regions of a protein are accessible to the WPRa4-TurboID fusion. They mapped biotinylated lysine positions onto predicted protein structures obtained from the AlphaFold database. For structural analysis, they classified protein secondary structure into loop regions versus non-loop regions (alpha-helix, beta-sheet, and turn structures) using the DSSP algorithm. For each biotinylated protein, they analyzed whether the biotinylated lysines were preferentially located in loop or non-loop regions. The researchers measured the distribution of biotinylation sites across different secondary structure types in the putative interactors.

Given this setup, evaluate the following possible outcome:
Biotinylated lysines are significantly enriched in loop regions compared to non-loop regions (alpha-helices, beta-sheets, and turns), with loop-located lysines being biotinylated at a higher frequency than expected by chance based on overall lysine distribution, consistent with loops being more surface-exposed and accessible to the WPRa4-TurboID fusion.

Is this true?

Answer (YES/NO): YES